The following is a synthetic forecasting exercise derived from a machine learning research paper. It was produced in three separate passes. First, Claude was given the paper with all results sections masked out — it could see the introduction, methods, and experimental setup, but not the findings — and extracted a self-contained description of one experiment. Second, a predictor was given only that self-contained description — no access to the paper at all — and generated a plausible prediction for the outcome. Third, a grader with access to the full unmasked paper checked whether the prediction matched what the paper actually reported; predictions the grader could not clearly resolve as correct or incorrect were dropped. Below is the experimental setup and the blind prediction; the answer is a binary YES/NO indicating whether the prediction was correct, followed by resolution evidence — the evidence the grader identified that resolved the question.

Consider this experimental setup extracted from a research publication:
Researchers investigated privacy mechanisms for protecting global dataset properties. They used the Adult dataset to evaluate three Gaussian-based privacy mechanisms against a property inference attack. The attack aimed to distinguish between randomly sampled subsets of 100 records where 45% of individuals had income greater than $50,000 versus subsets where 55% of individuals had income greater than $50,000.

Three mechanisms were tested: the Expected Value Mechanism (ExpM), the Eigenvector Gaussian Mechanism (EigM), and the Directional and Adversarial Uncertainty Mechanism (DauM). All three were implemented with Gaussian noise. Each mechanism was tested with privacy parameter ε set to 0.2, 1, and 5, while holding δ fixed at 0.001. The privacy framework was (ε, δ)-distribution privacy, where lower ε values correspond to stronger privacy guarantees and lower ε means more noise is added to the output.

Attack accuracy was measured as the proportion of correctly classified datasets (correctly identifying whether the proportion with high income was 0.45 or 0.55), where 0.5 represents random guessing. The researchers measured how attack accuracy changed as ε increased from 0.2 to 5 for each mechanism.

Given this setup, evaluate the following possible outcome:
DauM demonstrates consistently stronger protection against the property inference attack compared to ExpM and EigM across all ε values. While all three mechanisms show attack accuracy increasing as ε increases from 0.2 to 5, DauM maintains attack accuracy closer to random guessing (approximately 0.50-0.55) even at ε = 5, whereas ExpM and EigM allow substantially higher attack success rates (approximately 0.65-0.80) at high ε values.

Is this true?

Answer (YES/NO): NO